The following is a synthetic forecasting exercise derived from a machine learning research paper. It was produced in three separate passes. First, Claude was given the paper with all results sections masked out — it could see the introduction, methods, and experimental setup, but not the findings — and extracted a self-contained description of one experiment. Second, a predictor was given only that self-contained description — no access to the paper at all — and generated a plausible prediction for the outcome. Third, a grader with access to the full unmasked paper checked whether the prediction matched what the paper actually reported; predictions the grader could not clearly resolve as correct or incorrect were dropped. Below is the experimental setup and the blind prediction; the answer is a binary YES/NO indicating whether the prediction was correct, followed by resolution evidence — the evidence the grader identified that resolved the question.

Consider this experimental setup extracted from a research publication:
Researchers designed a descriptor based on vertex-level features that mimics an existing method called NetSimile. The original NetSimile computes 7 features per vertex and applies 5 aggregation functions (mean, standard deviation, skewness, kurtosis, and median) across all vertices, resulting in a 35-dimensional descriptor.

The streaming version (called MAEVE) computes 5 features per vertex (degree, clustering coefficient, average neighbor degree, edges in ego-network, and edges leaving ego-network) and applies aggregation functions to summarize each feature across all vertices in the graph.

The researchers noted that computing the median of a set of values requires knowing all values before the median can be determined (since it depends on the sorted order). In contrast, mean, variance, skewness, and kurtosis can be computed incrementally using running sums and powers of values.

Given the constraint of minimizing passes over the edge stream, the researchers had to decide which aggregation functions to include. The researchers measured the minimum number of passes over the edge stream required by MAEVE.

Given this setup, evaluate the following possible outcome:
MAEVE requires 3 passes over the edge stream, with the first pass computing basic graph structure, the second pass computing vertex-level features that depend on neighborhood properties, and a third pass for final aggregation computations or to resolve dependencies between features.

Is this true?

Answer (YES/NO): NO